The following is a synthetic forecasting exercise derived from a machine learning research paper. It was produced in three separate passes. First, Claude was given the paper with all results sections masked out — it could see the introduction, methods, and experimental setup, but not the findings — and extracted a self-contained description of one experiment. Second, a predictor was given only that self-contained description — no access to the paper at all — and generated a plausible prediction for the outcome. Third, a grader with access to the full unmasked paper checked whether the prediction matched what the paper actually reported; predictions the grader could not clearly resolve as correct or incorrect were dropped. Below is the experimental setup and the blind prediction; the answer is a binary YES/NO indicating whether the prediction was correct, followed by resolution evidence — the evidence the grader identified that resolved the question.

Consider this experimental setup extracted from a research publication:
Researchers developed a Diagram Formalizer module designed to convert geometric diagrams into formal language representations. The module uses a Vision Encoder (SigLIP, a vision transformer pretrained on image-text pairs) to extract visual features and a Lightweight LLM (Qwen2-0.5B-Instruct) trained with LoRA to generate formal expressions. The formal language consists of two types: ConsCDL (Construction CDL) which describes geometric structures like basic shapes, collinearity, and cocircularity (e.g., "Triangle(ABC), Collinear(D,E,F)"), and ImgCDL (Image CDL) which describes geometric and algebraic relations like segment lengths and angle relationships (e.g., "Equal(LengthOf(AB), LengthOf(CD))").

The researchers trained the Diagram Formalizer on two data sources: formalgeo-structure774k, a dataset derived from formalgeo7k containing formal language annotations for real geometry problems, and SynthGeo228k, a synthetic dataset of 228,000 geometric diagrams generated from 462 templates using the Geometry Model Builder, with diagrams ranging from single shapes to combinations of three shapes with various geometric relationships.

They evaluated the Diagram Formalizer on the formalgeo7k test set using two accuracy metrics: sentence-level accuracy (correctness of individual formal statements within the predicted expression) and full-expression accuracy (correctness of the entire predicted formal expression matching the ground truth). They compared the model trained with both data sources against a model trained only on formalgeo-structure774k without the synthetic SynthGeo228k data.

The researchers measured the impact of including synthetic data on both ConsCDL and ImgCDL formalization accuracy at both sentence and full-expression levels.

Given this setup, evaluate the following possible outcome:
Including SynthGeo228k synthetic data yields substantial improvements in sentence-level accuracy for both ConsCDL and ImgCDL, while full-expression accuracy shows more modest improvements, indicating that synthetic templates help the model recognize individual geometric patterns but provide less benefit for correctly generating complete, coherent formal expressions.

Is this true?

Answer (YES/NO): NO